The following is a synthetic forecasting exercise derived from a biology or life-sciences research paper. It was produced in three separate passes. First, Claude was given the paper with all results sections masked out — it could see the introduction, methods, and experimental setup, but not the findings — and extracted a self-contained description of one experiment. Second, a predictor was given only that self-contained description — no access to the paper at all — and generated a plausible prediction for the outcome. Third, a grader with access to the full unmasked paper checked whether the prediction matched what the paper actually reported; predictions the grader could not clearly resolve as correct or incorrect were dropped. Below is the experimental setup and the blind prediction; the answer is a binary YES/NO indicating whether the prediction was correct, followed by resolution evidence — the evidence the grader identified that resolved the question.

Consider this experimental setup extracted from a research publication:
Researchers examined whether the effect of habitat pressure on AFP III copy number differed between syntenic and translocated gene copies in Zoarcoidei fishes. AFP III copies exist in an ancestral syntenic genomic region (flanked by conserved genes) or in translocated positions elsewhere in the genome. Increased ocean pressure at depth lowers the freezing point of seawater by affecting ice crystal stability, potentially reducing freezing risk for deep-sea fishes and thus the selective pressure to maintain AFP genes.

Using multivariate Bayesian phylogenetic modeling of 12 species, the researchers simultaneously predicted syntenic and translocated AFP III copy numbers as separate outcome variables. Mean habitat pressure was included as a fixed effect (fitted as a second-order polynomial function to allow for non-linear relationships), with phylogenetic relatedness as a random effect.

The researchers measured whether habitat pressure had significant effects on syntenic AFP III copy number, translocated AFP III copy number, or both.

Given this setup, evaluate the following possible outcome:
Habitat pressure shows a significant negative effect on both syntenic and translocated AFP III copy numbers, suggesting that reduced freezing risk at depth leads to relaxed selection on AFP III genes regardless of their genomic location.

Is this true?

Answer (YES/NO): NO